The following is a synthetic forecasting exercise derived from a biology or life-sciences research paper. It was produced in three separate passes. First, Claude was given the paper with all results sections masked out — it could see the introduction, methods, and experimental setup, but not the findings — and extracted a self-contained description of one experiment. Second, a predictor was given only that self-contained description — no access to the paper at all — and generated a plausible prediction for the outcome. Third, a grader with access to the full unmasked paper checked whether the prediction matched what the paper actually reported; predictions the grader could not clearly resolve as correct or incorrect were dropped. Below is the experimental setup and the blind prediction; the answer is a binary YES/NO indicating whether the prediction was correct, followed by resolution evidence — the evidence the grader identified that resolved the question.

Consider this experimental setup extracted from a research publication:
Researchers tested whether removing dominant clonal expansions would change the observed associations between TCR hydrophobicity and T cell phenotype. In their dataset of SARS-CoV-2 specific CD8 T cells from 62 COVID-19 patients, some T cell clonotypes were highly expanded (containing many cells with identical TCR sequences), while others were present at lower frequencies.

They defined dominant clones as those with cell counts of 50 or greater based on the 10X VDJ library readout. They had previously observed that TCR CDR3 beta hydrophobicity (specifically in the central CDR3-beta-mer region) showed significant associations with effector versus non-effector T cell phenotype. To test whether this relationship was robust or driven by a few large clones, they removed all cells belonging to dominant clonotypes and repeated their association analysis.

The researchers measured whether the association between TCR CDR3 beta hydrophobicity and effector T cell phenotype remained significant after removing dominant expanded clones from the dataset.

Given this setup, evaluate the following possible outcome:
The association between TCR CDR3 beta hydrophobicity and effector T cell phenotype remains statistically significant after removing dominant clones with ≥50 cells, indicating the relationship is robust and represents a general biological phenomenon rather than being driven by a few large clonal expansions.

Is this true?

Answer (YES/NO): YES